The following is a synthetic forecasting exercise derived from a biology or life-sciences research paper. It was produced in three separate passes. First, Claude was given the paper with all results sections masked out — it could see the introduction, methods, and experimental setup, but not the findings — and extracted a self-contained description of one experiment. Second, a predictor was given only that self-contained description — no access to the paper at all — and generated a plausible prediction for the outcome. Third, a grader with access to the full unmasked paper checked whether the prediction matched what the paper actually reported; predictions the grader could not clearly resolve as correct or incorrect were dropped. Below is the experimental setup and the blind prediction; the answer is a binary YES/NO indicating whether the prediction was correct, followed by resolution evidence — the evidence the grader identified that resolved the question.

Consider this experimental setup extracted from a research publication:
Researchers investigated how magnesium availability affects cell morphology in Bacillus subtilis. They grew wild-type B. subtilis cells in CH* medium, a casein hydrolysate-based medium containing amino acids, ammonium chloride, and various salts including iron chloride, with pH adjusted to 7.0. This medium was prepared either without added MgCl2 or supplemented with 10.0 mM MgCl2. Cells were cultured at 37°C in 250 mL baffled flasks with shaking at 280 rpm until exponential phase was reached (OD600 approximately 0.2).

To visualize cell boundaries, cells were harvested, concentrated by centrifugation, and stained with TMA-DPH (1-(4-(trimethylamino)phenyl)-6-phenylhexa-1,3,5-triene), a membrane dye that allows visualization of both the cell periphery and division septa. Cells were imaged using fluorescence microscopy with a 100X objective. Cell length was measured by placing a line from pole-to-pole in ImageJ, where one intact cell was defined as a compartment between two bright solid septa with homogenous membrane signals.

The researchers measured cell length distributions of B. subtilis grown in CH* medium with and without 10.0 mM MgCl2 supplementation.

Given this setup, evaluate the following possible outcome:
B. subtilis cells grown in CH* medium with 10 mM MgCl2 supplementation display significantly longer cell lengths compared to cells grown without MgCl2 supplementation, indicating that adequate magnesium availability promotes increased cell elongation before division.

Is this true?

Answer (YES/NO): NO